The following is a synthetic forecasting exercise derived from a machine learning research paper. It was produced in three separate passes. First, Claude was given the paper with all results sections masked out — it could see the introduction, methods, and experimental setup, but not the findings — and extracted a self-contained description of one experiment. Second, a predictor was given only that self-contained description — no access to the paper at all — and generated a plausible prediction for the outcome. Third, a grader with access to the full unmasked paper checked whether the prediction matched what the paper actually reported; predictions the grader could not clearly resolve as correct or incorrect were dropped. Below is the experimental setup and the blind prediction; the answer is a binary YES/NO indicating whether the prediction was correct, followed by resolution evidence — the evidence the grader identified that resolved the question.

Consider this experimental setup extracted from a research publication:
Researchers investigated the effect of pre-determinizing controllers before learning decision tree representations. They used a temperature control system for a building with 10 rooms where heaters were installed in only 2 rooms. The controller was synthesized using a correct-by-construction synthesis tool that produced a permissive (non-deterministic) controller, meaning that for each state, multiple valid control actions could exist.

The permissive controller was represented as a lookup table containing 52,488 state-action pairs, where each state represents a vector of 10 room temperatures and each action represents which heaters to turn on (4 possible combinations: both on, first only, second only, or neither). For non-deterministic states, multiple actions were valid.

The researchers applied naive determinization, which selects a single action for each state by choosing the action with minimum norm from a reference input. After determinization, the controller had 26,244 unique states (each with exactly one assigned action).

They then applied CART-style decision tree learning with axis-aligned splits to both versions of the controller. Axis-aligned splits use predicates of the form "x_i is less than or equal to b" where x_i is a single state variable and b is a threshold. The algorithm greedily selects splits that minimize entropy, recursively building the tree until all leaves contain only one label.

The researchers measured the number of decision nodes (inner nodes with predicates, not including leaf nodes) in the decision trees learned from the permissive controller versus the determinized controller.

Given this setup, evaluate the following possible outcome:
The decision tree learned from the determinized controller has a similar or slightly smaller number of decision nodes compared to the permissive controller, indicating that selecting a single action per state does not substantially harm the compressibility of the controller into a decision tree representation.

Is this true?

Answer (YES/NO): NO